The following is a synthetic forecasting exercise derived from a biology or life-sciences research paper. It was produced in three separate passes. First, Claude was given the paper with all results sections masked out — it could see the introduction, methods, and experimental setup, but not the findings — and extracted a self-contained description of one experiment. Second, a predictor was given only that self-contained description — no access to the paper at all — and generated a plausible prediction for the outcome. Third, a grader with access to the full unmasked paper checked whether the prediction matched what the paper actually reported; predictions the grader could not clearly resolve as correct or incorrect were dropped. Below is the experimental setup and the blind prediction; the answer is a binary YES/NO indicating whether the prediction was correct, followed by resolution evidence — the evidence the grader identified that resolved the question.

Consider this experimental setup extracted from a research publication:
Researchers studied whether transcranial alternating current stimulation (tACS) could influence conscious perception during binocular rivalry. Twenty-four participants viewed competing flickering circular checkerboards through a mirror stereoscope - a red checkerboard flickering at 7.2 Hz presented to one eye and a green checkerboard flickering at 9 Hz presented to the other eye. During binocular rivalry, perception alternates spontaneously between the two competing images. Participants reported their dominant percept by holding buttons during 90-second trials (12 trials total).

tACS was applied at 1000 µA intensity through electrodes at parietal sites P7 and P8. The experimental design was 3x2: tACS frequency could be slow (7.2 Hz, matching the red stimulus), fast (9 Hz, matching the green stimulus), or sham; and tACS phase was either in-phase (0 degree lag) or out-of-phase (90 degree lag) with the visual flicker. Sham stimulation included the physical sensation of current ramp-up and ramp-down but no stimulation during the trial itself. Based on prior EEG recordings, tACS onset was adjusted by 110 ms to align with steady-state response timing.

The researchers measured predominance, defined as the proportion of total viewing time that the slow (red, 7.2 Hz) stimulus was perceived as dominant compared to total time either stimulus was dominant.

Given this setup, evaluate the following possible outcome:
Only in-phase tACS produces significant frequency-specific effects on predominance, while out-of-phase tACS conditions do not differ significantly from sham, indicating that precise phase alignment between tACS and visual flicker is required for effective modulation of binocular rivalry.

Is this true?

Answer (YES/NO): NO